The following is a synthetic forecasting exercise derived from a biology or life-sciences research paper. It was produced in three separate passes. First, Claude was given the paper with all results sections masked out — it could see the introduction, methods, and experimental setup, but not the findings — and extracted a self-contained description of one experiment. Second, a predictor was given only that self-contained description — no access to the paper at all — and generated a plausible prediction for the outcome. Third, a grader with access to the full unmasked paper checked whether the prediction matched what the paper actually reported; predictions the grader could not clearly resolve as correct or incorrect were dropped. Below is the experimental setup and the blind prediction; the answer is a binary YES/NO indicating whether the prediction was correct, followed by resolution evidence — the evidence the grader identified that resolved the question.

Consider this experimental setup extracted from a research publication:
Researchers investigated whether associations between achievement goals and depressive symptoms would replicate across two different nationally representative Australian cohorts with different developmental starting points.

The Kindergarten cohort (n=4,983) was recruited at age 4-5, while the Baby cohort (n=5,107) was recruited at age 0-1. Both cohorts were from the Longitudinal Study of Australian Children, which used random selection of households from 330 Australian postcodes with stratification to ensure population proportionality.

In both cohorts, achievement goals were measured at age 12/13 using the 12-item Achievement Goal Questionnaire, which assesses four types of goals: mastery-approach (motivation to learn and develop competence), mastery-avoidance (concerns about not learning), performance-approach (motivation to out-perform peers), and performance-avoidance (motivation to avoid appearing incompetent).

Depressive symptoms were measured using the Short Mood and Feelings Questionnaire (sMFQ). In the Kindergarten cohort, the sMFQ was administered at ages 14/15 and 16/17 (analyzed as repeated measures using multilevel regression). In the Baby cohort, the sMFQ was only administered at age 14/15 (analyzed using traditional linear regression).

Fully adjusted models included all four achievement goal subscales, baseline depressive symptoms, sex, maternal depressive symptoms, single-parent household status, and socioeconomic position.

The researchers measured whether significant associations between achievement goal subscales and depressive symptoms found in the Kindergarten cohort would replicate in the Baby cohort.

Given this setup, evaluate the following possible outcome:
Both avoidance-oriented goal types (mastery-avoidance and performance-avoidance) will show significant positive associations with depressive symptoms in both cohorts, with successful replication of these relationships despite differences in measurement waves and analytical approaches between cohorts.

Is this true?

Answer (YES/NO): NO